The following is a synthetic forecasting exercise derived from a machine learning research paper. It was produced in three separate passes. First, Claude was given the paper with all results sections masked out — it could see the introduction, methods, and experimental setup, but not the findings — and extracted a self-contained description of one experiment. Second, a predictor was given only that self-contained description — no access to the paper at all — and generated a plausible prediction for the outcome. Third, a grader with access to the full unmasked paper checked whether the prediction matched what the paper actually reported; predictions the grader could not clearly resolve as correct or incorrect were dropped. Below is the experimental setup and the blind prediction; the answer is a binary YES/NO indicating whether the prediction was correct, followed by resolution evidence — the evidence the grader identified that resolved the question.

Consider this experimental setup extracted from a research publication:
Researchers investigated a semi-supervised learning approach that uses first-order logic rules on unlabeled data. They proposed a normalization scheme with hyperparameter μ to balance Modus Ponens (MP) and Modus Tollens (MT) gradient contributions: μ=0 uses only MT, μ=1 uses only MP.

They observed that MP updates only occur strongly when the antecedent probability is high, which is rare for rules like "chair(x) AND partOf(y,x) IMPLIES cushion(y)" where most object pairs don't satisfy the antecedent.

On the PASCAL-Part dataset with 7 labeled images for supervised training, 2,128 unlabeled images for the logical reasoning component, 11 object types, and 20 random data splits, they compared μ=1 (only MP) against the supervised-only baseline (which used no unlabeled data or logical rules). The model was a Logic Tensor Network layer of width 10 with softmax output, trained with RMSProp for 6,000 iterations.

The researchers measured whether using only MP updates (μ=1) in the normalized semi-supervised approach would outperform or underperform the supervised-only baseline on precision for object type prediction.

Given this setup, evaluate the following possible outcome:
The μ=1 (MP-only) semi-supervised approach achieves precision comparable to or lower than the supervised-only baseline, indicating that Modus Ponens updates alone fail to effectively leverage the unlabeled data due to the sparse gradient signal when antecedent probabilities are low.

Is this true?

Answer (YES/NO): YES